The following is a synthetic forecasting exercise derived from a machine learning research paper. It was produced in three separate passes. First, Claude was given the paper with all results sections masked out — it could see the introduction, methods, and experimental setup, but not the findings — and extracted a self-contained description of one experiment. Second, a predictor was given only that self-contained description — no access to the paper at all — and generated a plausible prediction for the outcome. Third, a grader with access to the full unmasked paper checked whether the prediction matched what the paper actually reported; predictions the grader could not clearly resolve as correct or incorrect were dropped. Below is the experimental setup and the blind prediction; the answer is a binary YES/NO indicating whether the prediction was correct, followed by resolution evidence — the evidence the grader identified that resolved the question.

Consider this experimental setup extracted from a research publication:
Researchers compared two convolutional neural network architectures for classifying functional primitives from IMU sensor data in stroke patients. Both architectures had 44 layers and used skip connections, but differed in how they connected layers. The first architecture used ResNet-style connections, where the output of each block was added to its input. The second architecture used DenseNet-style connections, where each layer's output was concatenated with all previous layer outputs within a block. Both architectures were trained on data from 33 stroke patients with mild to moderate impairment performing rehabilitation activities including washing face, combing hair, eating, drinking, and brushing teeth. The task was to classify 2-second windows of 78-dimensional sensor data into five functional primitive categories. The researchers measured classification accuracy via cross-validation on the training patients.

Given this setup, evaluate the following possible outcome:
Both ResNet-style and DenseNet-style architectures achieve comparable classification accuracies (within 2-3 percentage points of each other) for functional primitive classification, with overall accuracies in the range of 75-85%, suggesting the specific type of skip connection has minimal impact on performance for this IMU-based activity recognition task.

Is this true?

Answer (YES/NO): NO